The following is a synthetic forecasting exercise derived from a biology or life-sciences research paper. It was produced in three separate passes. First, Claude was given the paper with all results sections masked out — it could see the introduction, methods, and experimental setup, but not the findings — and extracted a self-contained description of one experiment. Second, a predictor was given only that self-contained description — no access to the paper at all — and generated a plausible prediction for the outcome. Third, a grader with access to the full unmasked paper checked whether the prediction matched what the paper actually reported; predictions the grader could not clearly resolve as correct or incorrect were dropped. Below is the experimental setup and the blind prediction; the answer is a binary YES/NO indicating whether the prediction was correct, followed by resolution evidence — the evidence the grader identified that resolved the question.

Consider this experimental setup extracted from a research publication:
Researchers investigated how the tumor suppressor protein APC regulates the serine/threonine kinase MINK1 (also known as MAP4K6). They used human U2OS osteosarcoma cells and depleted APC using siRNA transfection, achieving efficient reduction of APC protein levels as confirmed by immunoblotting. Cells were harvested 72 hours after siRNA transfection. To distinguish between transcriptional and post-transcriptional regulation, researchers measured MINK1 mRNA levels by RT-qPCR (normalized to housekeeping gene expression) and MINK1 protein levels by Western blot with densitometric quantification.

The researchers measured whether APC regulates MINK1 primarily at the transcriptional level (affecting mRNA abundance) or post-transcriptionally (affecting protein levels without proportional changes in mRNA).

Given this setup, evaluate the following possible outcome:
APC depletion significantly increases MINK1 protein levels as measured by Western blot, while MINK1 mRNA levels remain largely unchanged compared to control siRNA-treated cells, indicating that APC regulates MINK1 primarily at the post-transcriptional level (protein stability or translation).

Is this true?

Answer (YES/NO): NO